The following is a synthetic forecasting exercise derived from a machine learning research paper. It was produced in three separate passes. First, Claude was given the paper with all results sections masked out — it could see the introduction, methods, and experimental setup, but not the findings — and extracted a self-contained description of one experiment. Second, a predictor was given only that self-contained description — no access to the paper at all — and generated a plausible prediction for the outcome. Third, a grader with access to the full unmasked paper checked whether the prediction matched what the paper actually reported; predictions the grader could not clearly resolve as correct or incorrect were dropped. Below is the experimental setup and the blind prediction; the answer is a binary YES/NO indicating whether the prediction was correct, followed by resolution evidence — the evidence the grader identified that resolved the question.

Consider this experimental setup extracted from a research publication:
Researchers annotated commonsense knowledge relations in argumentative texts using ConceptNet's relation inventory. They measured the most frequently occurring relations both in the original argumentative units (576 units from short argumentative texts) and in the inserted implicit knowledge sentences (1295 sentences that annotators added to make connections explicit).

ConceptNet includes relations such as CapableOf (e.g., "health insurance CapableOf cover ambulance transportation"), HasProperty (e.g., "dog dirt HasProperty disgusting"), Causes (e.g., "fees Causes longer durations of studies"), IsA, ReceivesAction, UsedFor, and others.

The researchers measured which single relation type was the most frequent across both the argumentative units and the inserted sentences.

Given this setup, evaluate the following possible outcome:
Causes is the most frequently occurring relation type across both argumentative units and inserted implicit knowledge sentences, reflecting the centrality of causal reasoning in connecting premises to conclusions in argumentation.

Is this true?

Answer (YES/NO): NO